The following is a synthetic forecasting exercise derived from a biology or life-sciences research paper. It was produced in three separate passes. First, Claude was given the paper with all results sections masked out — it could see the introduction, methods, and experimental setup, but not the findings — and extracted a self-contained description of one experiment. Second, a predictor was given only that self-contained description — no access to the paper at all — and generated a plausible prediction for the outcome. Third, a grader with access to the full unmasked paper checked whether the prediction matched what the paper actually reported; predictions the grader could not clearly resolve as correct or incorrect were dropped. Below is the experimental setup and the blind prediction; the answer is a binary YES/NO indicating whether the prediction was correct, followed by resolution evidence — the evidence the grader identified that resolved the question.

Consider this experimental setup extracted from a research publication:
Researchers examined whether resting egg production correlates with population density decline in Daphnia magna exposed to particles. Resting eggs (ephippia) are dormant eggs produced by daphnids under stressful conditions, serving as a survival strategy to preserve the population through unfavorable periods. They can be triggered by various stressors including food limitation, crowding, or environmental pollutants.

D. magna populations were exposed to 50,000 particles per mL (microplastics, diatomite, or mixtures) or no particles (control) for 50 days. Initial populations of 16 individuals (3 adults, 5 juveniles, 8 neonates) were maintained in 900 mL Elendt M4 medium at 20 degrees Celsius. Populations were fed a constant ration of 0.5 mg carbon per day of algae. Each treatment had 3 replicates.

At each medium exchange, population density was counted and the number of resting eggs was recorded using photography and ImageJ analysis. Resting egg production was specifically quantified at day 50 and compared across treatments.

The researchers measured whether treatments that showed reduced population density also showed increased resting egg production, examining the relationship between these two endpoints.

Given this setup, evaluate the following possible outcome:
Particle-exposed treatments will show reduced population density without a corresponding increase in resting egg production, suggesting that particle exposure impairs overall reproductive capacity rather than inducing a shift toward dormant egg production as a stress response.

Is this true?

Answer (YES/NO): NO